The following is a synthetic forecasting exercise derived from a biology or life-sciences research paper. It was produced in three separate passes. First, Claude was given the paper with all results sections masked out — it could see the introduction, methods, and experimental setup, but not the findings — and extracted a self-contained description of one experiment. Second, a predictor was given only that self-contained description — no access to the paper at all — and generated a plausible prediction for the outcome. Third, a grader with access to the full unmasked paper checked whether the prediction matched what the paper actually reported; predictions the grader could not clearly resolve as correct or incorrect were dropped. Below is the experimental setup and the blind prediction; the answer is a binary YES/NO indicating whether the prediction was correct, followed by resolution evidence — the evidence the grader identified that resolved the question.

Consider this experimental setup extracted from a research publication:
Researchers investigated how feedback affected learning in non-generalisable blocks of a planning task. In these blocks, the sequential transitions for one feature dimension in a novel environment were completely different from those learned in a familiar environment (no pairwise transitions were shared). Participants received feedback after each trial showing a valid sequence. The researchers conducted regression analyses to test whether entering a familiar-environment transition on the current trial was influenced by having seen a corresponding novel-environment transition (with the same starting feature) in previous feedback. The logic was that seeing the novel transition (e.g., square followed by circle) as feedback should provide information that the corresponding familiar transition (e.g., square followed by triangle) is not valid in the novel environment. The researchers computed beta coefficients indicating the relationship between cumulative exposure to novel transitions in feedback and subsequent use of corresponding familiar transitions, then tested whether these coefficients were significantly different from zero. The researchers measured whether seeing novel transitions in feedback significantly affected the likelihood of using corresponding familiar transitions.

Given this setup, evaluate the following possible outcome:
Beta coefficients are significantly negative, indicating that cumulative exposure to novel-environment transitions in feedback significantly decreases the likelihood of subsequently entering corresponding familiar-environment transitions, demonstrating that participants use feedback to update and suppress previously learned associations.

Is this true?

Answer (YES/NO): YES